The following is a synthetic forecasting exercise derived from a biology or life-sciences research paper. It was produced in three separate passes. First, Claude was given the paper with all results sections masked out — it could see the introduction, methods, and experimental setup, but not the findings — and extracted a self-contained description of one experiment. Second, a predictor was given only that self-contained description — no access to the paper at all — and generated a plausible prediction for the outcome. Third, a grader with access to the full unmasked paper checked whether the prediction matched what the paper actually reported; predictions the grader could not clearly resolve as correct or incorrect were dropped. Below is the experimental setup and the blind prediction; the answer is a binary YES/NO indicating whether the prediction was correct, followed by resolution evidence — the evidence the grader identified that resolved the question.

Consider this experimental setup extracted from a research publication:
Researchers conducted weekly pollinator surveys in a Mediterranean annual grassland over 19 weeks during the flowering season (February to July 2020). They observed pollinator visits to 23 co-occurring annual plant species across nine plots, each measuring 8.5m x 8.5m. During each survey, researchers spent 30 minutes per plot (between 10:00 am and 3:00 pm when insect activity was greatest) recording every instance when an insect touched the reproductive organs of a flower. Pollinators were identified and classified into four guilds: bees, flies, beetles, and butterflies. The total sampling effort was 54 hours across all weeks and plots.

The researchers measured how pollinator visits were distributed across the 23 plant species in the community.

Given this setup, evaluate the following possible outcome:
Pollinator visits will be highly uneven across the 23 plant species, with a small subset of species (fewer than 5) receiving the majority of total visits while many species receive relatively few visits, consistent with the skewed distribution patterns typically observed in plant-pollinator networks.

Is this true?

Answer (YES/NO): YES